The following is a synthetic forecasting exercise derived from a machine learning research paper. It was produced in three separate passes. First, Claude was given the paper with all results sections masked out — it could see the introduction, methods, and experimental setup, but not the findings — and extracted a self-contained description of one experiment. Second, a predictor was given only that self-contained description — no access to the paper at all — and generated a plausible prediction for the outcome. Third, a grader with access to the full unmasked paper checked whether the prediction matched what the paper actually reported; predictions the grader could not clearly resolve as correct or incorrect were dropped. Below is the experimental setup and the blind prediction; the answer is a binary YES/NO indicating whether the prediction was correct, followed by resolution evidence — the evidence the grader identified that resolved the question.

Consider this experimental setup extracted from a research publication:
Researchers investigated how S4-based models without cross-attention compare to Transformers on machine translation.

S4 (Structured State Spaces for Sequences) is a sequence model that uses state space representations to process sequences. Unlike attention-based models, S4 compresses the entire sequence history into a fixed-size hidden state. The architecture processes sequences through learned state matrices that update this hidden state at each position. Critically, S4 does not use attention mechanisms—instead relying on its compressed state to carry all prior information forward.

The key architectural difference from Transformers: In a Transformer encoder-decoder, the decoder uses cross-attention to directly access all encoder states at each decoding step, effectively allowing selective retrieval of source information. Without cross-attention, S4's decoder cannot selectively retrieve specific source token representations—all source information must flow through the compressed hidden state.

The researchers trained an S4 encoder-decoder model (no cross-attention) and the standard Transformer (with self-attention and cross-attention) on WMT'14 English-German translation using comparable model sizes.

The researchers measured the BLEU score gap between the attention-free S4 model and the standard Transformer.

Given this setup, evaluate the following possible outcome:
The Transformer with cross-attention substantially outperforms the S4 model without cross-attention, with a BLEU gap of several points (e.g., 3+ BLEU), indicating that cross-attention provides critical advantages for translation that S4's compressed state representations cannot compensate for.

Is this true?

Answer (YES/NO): YES